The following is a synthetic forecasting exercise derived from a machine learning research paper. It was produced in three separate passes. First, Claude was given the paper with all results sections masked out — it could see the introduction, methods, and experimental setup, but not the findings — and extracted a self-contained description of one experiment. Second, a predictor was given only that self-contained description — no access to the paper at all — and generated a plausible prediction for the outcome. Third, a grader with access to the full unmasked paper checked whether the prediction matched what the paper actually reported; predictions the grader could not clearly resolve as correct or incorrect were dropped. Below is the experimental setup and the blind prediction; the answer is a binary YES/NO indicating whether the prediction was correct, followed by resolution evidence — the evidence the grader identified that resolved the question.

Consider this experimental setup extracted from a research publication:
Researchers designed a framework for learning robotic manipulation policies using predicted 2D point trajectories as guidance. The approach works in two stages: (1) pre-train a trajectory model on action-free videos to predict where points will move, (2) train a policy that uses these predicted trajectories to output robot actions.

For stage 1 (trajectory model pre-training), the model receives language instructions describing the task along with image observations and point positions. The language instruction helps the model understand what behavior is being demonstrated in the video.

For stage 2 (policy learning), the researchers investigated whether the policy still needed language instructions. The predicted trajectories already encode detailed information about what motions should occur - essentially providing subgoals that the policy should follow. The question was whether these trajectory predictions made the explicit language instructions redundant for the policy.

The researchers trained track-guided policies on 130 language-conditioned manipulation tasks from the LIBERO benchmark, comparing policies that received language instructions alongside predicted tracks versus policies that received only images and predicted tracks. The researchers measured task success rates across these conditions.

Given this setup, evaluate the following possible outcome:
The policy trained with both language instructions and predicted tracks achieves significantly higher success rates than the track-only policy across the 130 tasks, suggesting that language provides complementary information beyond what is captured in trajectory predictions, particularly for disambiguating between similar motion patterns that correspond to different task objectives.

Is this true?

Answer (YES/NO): NO